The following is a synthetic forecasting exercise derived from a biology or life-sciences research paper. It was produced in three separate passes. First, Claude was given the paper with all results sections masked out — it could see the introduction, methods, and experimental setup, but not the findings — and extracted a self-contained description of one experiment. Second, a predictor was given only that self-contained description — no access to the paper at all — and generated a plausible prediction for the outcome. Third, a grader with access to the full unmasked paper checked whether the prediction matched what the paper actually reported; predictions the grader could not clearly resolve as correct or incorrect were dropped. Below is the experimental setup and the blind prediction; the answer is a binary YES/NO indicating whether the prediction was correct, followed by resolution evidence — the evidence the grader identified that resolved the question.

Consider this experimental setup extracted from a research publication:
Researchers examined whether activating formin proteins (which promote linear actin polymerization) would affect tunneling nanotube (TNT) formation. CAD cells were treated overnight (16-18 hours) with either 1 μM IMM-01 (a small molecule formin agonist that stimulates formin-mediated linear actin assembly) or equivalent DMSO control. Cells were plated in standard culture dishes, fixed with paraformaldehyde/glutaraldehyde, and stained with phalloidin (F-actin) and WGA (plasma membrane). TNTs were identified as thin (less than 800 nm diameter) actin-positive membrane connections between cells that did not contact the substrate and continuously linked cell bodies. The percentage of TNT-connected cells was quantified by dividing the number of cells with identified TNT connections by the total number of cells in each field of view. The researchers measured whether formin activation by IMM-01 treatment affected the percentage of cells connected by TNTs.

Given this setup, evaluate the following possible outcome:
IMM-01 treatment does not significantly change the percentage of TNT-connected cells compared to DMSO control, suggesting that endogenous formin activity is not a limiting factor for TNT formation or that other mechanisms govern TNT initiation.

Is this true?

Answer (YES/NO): NO